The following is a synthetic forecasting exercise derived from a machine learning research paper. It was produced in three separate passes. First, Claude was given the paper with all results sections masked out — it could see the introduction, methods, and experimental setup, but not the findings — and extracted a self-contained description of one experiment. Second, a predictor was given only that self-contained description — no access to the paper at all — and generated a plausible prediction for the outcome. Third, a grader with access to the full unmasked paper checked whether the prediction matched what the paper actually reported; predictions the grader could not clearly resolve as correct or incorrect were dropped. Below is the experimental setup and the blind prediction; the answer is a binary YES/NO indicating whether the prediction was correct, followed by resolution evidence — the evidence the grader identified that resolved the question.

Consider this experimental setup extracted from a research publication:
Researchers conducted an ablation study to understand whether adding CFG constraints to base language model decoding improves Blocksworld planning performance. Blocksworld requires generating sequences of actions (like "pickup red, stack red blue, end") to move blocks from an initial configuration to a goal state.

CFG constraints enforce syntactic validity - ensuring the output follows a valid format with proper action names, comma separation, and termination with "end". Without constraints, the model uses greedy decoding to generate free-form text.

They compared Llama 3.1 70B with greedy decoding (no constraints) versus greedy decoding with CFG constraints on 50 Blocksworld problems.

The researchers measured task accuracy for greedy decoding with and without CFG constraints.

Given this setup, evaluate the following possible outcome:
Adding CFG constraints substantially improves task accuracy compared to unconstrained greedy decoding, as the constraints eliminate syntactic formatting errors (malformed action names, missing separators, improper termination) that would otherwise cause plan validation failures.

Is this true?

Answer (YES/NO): NO